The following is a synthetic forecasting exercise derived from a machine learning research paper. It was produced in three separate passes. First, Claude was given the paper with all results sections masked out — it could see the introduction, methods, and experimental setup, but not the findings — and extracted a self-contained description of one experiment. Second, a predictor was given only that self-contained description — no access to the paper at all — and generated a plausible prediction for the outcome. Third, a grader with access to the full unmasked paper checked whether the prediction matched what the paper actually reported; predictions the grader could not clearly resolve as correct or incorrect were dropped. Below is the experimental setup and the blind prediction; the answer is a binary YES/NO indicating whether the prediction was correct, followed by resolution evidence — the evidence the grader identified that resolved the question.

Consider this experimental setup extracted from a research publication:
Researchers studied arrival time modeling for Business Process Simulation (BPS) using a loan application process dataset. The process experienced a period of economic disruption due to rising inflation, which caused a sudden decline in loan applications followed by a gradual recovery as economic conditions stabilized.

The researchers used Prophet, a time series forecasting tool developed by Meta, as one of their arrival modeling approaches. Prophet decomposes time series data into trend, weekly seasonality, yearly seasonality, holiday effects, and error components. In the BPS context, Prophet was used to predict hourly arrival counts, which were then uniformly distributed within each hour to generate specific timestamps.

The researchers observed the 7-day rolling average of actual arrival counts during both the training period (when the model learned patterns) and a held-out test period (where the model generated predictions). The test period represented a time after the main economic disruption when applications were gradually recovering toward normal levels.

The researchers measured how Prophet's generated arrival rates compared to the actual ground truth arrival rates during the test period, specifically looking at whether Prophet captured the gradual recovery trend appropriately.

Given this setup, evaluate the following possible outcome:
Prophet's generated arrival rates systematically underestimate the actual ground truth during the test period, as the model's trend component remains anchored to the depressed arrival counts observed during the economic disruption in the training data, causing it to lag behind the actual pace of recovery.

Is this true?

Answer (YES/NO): NO